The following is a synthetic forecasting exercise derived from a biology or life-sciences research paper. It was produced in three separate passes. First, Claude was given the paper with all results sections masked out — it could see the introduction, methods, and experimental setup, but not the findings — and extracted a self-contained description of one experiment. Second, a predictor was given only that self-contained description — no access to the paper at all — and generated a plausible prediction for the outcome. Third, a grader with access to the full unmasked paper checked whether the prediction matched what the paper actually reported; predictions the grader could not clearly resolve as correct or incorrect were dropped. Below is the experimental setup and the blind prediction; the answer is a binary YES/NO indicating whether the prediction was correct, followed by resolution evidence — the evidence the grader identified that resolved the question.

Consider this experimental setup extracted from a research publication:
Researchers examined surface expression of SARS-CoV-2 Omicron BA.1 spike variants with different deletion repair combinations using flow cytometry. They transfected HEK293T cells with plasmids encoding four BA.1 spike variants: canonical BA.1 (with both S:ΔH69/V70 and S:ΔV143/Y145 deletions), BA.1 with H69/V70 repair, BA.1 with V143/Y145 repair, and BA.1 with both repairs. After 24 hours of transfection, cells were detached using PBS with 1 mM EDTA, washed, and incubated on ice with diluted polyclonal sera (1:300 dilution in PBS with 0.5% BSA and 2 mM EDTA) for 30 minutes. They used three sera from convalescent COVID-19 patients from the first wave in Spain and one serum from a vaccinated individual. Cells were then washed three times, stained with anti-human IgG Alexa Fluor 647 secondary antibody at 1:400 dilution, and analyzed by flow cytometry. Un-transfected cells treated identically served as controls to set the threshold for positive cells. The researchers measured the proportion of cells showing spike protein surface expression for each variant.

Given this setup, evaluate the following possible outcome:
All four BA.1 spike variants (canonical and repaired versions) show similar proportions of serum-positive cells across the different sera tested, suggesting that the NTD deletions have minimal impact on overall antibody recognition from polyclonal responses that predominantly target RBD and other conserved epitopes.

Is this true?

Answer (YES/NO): NO